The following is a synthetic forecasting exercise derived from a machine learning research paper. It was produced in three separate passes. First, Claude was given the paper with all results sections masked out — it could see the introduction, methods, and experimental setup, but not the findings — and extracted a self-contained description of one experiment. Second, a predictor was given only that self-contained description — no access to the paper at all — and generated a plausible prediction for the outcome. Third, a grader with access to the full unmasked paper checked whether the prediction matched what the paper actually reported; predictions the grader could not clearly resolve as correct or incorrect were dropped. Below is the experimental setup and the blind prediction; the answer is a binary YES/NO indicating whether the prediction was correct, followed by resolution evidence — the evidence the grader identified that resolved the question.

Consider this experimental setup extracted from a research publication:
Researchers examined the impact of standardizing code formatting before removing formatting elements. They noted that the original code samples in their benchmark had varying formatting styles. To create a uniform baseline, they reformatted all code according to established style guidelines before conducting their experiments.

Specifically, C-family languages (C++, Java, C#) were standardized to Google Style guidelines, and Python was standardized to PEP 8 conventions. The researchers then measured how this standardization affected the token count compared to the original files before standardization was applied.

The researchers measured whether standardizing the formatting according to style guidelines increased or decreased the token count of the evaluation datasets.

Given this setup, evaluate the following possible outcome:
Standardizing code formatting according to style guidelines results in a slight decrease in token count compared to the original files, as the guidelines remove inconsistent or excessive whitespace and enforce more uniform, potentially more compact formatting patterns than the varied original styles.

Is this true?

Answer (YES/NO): NO